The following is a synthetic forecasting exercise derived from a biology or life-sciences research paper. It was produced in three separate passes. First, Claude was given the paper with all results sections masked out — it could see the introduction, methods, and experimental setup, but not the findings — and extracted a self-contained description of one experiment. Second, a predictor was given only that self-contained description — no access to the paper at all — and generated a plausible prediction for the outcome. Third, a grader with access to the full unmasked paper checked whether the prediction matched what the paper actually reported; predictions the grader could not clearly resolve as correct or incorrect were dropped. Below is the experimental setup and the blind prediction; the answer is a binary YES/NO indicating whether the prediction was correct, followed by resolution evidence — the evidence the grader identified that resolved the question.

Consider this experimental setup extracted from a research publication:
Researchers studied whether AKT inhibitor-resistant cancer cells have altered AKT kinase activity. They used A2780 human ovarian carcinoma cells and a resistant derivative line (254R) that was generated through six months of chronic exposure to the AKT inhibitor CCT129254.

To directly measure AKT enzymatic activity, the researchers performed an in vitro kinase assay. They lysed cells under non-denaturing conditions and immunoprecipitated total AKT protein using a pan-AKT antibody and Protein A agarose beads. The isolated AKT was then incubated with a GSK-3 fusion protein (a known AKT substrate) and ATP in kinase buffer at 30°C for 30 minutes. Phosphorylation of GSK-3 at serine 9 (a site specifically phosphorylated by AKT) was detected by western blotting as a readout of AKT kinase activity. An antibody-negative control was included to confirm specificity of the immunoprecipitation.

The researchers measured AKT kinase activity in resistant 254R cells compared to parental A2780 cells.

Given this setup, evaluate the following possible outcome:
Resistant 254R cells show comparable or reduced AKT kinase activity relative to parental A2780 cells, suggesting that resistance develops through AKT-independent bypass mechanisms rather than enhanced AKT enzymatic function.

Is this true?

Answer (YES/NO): YES